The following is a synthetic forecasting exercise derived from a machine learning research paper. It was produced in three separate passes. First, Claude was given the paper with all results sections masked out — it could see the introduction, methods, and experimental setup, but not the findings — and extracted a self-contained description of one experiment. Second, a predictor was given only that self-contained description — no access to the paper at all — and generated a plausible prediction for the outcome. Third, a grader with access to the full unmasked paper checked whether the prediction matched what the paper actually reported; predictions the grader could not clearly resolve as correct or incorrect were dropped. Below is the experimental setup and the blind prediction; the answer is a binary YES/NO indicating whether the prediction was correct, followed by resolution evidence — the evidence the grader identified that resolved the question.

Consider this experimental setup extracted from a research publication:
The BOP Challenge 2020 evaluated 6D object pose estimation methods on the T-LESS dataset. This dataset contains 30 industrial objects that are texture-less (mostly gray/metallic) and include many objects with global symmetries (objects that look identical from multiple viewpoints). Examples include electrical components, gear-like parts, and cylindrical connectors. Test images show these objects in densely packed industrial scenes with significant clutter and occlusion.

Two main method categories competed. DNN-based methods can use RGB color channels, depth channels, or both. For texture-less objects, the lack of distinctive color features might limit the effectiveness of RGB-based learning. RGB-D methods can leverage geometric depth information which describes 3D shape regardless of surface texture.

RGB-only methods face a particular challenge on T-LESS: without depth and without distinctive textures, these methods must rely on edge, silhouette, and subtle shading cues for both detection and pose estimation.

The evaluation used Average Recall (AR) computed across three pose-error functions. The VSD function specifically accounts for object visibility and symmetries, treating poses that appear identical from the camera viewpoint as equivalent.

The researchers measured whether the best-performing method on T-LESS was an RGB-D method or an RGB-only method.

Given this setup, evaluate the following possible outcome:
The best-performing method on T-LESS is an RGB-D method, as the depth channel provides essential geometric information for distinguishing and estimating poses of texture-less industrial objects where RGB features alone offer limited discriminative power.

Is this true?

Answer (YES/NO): NO